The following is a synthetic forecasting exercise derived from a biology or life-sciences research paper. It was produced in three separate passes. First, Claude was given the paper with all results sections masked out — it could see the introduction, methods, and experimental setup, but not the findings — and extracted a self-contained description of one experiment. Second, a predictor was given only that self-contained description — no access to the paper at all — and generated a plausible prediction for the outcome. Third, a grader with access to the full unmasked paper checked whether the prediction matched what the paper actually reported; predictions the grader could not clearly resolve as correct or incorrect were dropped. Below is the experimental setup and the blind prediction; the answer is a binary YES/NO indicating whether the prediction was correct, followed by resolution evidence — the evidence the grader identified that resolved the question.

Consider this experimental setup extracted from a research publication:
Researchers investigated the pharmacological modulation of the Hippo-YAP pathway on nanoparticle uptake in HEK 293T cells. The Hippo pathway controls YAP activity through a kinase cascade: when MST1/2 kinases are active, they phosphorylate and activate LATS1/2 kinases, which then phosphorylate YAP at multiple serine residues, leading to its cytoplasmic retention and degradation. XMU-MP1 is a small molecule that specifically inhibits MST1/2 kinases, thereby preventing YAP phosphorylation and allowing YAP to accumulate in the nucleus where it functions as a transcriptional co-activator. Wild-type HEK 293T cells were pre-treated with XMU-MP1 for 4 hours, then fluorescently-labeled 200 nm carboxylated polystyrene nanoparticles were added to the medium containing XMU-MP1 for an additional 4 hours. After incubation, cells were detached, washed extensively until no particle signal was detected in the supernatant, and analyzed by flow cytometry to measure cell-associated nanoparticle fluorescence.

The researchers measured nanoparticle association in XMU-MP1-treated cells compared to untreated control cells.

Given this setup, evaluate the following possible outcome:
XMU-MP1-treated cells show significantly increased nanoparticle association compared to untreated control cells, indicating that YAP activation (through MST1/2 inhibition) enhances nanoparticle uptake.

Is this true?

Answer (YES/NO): NO